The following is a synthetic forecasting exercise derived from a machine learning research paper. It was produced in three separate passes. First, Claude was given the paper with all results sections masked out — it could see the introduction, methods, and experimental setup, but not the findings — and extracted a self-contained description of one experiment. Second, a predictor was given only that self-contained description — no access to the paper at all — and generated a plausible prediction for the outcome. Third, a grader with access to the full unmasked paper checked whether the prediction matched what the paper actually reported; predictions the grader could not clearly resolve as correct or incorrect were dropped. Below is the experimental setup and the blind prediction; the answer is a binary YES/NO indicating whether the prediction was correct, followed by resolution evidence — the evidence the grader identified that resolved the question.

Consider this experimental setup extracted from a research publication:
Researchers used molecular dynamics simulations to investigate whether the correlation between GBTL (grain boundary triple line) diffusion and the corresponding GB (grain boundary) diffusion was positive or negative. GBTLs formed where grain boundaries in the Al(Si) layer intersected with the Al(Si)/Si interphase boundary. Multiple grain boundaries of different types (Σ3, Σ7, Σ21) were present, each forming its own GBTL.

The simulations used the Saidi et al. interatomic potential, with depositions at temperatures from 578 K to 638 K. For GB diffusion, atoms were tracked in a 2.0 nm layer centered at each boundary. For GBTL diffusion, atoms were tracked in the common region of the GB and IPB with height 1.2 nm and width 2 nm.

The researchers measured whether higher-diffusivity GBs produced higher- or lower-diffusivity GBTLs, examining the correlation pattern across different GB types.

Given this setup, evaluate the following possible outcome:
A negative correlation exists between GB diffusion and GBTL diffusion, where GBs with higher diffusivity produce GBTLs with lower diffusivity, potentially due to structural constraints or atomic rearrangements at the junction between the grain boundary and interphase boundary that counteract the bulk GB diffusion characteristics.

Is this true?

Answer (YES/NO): NO